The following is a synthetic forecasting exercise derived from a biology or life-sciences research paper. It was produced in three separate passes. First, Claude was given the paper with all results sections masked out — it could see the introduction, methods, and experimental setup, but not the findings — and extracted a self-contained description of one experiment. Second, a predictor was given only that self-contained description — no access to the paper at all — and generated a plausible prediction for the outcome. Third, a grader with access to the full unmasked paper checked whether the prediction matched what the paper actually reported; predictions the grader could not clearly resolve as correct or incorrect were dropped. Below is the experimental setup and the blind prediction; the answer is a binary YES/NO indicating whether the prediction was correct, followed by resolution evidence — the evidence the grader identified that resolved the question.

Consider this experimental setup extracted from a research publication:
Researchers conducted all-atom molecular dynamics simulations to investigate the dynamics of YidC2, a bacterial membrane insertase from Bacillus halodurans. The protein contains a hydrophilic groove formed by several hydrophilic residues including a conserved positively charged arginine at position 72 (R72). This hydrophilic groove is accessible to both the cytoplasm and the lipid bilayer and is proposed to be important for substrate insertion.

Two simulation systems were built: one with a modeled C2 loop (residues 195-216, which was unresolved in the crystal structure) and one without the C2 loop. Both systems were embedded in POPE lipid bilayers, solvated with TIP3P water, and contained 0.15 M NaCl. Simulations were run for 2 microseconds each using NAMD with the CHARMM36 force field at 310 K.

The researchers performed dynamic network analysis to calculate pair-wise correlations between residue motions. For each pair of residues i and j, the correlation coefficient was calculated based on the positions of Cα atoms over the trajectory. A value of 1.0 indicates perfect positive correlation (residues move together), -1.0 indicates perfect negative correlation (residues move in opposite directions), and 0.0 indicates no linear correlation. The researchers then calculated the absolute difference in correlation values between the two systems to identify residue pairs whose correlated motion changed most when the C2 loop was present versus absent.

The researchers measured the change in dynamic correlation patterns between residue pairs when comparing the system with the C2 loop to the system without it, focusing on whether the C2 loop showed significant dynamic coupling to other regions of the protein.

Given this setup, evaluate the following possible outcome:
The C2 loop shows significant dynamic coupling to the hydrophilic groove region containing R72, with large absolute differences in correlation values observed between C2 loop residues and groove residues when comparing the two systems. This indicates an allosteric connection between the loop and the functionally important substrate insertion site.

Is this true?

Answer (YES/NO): NO